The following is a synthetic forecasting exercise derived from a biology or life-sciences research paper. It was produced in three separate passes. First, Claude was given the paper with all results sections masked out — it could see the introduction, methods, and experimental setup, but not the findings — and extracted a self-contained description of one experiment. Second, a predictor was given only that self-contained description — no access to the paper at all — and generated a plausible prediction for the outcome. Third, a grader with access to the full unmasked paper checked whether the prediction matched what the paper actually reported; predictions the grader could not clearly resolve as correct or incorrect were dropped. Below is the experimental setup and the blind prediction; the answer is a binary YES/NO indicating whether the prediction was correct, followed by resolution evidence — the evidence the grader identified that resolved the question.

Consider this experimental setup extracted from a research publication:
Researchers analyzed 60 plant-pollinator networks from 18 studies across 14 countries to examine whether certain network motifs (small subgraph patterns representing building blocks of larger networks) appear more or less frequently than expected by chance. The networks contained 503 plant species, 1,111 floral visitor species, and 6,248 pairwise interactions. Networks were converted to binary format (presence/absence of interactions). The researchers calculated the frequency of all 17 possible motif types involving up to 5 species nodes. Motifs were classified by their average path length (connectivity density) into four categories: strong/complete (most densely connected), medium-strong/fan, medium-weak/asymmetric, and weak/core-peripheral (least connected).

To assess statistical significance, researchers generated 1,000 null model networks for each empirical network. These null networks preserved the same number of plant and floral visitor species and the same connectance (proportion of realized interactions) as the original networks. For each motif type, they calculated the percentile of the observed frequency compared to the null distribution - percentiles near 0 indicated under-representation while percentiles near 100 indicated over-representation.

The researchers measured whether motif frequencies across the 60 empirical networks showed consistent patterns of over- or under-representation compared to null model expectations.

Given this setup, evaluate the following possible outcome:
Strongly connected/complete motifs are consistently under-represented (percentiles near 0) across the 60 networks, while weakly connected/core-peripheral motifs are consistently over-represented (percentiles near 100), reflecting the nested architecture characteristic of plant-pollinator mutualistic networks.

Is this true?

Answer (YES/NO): NO